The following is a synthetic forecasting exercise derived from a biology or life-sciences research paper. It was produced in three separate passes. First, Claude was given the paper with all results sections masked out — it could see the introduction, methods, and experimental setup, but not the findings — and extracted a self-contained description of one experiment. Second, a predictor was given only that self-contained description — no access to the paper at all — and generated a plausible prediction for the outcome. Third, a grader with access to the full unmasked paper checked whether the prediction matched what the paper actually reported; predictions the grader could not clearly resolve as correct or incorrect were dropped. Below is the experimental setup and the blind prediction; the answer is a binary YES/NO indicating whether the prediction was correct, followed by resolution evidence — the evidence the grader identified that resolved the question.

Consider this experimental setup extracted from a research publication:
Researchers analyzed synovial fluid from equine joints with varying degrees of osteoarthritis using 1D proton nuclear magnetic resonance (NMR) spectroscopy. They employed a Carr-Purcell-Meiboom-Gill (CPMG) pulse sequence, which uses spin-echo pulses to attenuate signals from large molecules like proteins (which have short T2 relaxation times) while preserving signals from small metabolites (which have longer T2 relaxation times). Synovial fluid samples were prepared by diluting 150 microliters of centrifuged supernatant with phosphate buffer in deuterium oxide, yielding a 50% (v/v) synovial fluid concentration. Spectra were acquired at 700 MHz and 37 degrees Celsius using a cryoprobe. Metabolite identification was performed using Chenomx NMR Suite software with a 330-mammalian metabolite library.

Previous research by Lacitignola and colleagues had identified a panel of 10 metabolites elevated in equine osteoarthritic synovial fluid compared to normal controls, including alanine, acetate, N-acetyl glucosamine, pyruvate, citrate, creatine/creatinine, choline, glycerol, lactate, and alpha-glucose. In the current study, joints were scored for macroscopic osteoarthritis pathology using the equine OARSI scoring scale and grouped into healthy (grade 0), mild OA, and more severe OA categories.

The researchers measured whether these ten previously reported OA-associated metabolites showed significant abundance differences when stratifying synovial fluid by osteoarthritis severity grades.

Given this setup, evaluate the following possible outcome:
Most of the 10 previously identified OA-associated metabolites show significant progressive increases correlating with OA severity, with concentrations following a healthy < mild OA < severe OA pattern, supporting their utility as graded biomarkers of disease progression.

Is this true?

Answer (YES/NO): NO